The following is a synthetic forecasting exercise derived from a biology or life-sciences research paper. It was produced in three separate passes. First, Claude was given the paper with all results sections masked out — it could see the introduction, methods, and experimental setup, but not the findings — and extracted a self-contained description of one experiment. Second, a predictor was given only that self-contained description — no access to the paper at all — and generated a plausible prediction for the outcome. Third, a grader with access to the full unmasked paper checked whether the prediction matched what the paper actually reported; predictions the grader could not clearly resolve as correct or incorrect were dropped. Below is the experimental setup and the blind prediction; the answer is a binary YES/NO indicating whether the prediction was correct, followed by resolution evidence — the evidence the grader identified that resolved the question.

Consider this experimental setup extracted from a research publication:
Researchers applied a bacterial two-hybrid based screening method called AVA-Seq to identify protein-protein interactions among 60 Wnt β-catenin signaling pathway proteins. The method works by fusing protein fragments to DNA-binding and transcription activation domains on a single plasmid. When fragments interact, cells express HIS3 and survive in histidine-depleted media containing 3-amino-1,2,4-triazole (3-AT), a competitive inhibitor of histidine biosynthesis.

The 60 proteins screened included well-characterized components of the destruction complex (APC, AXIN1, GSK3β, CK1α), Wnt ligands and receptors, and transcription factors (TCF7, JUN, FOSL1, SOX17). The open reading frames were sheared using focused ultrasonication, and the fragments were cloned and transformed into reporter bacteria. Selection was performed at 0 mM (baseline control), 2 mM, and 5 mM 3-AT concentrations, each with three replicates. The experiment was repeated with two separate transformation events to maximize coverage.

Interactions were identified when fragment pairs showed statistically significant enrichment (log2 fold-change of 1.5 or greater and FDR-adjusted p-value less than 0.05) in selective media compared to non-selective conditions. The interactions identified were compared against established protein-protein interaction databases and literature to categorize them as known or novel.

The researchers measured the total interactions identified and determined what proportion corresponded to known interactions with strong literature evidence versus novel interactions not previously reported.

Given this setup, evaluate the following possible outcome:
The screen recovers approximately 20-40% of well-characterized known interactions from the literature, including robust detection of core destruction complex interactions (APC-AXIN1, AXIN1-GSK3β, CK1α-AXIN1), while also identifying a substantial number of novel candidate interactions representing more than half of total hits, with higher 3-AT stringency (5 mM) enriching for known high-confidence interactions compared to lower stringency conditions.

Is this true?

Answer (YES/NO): NO